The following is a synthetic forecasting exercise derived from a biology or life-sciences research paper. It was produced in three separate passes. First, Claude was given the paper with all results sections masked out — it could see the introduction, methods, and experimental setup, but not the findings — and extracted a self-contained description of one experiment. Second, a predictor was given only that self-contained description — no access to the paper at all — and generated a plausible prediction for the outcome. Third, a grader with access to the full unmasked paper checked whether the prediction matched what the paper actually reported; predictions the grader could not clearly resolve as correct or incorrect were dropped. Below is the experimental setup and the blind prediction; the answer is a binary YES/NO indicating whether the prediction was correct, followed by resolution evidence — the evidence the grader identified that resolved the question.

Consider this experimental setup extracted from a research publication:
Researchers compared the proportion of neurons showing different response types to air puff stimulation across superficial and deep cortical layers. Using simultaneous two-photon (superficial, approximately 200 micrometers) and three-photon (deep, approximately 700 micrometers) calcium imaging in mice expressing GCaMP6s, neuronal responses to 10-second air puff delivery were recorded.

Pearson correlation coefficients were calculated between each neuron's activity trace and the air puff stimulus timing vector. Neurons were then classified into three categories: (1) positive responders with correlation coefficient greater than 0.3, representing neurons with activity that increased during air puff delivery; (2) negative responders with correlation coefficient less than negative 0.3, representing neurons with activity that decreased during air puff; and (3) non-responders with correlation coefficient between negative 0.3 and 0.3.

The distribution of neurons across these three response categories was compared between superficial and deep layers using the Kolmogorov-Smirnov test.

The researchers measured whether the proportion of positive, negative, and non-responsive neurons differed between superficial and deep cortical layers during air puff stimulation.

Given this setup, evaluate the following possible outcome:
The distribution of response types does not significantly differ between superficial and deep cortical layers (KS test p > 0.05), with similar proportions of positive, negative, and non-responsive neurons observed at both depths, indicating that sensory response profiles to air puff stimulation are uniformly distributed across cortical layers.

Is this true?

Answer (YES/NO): NO